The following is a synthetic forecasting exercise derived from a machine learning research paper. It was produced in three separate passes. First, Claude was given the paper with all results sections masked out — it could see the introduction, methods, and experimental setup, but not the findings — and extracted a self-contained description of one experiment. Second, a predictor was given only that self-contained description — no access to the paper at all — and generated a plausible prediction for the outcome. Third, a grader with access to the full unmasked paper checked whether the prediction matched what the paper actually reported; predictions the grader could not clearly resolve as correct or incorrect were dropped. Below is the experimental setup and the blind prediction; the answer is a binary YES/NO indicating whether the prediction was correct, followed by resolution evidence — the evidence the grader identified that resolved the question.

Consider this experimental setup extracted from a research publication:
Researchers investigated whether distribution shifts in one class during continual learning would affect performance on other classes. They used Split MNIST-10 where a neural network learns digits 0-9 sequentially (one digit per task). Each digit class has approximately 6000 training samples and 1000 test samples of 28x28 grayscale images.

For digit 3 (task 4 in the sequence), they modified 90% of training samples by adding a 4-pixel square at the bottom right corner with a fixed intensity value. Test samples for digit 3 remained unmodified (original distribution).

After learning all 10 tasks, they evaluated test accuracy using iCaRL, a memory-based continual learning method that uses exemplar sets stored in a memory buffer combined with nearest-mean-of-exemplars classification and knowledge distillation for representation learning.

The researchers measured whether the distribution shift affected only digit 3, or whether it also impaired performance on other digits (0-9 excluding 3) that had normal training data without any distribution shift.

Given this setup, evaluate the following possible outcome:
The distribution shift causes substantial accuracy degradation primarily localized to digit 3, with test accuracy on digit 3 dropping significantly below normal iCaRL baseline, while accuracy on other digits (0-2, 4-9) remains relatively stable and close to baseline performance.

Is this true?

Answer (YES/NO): YES